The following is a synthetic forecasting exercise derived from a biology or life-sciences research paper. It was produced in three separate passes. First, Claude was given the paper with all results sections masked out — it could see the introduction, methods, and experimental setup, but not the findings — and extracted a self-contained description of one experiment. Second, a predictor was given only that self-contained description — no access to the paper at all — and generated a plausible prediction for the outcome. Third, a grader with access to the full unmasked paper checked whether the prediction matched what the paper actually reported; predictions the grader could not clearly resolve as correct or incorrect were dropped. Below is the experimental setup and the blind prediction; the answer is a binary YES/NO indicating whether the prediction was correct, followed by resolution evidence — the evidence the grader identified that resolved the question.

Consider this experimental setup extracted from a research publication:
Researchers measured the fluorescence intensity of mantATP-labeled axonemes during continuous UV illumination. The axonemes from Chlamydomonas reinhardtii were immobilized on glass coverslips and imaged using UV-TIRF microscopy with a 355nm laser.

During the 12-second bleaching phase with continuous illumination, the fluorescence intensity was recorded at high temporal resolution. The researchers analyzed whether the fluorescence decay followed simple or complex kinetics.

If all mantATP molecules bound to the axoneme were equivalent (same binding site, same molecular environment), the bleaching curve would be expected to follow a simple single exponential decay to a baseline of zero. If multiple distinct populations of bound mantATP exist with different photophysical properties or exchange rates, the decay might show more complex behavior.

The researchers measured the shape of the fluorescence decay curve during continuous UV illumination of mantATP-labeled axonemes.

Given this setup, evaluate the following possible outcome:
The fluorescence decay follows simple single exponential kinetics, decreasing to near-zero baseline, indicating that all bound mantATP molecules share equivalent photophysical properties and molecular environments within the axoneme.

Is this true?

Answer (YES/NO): NO